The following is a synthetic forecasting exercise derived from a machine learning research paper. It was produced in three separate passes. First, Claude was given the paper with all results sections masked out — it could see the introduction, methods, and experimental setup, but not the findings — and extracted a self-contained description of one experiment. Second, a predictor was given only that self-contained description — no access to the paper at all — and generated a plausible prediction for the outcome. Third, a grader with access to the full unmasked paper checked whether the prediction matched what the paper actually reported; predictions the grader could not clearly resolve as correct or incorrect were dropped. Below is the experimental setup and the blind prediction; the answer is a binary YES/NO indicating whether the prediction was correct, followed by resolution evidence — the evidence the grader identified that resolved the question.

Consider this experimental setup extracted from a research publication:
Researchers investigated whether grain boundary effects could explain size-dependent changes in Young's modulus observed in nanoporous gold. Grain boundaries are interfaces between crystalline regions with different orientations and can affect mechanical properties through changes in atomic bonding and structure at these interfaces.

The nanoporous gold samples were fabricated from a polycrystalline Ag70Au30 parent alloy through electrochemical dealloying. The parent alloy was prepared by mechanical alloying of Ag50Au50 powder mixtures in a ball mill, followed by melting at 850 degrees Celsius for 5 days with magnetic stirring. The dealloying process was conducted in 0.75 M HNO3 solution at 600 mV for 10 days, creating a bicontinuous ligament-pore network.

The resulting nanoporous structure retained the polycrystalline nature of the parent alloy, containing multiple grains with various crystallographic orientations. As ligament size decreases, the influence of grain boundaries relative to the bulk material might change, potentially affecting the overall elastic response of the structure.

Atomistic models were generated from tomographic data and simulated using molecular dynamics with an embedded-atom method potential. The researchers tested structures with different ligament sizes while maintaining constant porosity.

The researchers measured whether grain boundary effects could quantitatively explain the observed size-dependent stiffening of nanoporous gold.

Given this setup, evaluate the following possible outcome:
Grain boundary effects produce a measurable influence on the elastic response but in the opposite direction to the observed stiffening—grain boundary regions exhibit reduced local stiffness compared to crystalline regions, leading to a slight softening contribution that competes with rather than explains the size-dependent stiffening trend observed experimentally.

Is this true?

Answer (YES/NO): NO